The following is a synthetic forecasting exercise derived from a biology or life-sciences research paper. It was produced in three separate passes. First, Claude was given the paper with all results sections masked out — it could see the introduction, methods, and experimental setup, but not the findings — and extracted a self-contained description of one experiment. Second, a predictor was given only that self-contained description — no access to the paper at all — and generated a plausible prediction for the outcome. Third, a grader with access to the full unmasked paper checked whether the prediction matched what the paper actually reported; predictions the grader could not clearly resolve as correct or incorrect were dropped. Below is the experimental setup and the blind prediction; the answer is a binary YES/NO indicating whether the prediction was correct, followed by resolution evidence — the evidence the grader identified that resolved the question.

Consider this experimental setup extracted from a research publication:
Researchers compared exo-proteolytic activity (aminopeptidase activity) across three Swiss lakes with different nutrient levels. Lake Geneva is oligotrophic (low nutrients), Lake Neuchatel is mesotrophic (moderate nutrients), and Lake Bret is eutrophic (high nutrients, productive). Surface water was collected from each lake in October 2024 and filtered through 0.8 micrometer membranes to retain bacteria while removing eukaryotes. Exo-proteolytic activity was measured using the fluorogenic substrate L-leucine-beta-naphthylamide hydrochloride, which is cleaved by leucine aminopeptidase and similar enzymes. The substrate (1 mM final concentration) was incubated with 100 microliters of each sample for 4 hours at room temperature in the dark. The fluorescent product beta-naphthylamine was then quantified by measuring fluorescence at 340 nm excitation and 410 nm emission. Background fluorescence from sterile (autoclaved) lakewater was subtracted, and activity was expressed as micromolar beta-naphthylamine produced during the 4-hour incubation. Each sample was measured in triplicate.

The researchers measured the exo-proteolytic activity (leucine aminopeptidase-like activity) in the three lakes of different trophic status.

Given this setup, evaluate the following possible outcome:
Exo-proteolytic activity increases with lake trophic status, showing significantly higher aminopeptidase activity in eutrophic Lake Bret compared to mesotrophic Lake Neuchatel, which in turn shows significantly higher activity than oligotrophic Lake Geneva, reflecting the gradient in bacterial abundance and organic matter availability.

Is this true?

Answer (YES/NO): NO